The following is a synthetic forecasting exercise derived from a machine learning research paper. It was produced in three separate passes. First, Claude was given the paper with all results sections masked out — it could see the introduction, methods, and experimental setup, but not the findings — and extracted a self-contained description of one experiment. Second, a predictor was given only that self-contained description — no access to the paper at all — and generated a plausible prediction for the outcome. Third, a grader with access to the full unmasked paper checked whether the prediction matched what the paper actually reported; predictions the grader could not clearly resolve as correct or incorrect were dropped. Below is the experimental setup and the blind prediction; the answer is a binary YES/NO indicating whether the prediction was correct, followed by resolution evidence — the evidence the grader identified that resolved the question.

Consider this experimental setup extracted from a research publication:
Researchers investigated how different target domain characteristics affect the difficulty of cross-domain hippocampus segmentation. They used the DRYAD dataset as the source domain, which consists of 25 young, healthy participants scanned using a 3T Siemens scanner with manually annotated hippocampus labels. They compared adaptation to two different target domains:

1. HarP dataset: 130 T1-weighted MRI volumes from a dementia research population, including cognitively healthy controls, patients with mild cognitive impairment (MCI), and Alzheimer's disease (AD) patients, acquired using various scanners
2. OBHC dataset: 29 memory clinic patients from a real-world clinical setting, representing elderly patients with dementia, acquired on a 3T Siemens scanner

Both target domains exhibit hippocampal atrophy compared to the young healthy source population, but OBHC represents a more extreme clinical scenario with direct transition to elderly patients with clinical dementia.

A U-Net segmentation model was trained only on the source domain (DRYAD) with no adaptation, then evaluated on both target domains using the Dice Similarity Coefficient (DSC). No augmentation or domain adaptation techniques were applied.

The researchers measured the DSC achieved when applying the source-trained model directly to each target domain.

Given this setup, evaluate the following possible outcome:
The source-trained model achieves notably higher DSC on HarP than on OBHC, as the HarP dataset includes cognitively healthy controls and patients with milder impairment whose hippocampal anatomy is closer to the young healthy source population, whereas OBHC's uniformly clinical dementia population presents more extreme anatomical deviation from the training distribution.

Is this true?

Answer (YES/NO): YES